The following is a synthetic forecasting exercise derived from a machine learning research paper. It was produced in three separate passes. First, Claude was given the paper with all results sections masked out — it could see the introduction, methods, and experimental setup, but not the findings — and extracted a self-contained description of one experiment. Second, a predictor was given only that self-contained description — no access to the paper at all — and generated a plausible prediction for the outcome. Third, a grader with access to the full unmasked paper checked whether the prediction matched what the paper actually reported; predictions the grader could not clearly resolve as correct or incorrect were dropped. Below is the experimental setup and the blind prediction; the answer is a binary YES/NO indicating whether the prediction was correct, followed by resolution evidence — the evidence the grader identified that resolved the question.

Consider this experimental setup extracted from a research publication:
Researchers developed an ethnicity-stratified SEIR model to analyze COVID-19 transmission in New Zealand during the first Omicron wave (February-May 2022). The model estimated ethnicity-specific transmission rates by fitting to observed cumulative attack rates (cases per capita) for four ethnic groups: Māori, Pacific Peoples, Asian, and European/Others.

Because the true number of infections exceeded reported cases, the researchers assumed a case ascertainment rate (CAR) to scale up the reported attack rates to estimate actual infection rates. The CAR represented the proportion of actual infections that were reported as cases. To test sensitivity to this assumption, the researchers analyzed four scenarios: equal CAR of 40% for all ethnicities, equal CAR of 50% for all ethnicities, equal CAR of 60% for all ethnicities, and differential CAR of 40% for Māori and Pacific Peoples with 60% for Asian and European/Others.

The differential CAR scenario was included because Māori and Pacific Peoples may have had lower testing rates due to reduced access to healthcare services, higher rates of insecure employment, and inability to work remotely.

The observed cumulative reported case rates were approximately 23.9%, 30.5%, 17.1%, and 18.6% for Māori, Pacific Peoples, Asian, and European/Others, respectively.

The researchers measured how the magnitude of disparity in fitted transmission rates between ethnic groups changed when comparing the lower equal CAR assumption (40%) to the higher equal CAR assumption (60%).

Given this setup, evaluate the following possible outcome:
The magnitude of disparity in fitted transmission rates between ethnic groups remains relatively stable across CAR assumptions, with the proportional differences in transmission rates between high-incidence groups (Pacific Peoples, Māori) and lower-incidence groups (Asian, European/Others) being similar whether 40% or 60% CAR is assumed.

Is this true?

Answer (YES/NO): NO